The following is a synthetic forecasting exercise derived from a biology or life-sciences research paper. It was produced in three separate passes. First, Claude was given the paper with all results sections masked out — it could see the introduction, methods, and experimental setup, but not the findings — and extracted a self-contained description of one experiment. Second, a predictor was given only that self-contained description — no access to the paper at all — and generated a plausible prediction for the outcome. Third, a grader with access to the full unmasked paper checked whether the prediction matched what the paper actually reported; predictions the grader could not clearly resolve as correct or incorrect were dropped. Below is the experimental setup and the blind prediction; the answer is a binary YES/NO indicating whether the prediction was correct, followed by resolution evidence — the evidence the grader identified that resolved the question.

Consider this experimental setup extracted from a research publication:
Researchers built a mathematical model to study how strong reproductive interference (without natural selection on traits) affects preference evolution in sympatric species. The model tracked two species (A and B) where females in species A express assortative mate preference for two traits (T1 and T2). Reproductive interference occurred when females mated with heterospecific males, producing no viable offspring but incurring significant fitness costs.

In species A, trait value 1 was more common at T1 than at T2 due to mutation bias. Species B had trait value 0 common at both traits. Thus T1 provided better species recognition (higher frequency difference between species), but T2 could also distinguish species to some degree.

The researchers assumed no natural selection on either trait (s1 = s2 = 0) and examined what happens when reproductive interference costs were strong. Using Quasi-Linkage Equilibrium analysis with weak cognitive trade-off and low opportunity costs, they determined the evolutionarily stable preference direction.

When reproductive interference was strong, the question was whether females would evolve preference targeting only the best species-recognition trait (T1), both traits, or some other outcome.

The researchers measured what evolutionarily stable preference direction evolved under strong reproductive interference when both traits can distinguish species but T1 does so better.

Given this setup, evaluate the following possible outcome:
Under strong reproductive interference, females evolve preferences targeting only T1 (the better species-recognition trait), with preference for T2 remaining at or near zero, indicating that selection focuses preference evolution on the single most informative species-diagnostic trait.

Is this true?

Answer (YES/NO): NO